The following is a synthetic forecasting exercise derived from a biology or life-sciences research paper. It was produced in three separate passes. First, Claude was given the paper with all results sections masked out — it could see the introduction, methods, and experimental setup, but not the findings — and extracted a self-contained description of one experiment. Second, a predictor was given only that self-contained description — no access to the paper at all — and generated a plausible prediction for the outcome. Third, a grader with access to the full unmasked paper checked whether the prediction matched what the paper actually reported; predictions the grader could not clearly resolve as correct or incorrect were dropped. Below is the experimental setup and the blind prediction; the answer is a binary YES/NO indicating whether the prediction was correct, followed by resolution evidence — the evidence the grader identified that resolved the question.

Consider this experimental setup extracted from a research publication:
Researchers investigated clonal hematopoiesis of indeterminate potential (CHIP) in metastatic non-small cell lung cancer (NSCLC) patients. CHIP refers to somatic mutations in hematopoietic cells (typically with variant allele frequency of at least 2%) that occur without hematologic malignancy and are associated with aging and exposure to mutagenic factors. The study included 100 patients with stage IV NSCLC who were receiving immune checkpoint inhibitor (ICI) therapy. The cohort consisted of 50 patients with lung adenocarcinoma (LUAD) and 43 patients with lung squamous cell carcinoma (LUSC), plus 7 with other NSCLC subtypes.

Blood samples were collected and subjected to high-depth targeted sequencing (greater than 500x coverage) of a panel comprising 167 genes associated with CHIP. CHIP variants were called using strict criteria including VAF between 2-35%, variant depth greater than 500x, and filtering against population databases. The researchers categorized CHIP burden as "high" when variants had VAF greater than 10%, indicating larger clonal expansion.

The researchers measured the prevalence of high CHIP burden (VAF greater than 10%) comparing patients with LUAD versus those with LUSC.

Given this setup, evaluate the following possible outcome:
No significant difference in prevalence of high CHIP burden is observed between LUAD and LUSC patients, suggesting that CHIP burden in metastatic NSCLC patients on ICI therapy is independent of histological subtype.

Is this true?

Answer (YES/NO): NO